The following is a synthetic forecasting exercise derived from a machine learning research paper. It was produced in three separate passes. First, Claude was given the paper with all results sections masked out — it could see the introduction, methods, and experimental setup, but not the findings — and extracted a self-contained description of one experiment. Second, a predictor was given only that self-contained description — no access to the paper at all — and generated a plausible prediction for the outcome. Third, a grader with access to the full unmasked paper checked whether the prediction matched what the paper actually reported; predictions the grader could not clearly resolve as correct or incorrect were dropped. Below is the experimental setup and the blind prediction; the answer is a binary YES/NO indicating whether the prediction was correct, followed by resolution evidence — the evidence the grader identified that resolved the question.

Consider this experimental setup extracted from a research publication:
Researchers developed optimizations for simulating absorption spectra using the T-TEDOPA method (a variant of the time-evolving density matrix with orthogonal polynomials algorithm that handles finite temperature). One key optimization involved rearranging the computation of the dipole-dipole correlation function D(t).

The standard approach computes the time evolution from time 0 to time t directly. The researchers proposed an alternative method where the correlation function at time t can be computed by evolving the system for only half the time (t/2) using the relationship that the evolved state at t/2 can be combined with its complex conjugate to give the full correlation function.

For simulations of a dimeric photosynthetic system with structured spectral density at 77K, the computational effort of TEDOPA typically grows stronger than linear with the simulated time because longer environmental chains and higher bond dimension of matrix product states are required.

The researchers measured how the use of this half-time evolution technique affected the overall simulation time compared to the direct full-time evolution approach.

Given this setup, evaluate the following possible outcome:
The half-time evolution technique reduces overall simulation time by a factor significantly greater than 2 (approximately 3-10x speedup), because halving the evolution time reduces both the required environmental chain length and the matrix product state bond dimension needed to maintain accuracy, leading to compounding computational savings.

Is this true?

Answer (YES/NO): NO